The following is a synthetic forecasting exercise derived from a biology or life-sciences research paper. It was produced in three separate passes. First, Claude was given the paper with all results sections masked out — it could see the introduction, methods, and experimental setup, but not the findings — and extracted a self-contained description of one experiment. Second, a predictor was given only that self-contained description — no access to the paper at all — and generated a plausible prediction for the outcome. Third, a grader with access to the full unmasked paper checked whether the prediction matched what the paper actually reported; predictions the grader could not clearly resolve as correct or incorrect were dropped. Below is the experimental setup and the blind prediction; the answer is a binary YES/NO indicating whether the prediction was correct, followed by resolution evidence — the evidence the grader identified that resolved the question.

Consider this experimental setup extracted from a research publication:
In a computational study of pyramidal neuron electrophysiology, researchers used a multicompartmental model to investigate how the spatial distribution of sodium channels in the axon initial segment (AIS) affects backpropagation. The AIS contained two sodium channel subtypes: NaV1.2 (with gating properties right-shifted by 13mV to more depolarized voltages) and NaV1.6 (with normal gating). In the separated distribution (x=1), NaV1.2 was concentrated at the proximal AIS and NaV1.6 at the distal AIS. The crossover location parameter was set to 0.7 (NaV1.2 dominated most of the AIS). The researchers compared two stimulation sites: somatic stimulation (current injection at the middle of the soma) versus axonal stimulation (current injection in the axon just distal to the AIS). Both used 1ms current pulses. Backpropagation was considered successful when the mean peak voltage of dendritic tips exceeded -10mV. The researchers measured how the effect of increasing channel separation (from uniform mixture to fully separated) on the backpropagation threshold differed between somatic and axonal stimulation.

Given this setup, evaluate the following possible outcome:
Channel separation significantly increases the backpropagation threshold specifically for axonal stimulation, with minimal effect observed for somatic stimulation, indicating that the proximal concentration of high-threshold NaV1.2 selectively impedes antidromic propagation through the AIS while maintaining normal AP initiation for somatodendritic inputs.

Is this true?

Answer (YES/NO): NO